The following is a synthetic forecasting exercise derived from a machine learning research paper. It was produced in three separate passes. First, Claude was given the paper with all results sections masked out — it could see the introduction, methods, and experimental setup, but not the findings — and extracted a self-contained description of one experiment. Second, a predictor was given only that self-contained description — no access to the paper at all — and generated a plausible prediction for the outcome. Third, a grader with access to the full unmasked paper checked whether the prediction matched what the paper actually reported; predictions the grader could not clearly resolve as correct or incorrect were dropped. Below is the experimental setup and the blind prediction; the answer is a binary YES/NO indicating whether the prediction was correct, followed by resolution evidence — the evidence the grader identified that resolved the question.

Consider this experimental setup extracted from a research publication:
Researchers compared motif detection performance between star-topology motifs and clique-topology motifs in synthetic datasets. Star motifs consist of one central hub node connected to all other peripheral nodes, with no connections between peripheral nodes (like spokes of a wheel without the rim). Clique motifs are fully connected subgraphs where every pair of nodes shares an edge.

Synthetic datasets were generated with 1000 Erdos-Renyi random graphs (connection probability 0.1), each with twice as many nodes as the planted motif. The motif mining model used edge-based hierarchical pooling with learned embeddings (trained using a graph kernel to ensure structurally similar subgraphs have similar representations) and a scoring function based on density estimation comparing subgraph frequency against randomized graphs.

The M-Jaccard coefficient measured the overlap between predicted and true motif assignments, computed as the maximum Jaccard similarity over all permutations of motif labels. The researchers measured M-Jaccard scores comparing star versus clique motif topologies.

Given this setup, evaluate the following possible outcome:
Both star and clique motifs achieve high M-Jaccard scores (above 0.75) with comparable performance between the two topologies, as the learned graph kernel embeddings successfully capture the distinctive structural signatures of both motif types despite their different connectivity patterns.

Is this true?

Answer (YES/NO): NO